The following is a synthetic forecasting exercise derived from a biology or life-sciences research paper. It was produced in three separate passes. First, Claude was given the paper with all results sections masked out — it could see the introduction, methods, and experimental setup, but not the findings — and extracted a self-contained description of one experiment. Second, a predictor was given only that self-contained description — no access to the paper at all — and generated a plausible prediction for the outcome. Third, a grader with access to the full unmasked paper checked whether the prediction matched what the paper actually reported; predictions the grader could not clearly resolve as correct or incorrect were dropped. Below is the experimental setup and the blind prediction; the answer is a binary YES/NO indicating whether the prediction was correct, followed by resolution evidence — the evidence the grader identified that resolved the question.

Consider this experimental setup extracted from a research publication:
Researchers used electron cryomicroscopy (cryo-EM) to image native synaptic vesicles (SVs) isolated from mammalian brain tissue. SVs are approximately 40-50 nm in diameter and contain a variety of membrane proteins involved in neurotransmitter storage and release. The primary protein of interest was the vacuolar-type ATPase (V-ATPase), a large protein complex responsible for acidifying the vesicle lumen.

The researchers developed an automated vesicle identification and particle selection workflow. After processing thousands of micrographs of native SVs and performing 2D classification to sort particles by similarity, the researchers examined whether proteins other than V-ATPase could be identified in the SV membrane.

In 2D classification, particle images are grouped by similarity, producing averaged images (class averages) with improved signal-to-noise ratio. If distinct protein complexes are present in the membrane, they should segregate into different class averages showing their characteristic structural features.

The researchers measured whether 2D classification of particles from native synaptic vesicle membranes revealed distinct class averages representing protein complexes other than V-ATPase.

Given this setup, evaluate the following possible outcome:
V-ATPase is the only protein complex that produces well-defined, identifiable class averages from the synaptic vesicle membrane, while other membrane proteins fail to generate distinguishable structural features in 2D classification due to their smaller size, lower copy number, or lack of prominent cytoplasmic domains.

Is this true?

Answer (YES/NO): NO